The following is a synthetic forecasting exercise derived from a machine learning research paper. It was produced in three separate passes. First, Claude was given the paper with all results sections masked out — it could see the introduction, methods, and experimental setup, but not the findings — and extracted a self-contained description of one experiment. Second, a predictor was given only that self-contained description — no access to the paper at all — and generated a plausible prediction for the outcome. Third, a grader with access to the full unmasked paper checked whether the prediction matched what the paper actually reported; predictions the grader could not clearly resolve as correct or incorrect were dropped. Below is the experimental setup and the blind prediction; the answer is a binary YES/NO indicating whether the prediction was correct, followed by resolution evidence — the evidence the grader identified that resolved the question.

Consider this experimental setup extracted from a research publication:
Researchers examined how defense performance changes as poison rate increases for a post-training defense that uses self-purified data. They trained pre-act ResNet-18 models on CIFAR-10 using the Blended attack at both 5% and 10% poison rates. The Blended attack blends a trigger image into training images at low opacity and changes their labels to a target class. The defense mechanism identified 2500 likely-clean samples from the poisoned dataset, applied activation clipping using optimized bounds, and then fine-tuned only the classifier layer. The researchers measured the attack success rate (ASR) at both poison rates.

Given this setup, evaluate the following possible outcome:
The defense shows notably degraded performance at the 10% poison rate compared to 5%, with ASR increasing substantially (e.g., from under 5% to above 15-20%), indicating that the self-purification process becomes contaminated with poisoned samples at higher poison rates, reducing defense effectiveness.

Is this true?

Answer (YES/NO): NO